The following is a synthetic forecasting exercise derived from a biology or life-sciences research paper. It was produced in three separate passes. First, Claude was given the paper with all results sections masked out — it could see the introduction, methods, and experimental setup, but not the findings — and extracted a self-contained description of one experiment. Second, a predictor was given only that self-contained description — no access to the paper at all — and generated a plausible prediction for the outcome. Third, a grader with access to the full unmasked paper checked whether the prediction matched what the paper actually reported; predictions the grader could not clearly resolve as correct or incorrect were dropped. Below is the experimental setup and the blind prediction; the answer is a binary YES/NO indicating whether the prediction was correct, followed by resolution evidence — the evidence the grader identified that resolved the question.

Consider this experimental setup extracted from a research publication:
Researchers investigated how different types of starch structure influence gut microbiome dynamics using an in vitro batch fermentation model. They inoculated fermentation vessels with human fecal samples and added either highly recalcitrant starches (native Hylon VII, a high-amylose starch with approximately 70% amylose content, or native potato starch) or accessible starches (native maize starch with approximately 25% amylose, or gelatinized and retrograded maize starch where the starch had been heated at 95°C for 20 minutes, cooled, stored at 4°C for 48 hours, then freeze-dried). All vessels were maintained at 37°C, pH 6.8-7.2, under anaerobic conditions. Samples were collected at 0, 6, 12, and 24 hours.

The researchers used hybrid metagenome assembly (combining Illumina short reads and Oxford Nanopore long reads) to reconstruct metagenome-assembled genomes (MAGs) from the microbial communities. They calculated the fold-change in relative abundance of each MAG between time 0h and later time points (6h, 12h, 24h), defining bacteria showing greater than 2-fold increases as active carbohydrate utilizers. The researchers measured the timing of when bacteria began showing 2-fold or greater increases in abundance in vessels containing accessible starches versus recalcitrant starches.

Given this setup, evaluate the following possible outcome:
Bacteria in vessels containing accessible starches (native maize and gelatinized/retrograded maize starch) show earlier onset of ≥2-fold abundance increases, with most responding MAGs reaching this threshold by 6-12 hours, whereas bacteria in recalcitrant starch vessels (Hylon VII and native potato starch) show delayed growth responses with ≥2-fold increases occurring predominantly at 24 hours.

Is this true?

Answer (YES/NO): NO